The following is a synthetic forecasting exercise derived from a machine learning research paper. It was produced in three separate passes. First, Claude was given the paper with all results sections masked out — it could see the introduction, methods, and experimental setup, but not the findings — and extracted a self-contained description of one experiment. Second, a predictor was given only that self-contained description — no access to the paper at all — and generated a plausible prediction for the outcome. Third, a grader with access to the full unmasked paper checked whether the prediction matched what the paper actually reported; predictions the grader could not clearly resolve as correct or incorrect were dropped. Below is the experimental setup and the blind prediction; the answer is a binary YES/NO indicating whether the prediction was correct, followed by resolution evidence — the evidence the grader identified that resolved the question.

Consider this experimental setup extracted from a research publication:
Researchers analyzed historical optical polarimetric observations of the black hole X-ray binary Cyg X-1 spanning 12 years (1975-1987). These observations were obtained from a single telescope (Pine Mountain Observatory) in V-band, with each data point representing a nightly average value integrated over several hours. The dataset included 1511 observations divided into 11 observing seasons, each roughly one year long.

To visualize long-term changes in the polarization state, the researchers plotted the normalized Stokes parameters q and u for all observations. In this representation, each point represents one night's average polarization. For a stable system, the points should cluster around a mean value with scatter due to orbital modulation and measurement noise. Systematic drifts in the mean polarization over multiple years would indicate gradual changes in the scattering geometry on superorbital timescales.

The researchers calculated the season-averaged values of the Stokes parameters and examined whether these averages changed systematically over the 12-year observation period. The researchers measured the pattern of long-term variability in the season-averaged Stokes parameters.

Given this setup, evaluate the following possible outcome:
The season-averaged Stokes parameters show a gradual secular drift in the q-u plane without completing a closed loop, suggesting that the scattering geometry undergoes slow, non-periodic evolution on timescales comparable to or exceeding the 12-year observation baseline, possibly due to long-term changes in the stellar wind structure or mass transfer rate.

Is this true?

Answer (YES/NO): YES